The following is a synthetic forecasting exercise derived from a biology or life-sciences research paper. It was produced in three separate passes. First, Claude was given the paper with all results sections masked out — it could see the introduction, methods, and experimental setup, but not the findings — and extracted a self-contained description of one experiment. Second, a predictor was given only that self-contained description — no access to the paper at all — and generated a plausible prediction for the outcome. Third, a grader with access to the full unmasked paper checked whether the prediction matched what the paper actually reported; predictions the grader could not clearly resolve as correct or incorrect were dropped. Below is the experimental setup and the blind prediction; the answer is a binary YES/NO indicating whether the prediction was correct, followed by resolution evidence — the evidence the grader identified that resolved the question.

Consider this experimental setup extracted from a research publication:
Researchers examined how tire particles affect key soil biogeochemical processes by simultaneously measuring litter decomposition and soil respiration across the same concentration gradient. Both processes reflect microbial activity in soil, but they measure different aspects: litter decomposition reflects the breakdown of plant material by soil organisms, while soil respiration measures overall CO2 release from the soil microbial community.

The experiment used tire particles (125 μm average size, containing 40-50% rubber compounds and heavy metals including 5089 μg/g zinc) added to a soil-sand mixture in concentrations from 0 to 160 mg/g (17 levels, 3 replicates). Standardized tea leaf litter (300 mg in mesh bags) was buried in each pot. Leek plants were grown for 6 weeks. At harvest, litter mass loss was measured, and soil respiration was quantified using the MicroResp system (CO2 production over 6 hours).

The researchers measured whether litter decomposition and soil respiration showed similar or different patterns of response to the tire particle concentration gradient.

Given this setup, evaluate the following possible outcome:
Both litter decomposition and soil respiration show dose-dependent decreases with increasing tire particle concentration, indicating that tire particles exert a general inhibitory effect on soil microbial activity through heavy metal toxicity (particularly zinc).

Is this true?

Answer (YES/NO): NO